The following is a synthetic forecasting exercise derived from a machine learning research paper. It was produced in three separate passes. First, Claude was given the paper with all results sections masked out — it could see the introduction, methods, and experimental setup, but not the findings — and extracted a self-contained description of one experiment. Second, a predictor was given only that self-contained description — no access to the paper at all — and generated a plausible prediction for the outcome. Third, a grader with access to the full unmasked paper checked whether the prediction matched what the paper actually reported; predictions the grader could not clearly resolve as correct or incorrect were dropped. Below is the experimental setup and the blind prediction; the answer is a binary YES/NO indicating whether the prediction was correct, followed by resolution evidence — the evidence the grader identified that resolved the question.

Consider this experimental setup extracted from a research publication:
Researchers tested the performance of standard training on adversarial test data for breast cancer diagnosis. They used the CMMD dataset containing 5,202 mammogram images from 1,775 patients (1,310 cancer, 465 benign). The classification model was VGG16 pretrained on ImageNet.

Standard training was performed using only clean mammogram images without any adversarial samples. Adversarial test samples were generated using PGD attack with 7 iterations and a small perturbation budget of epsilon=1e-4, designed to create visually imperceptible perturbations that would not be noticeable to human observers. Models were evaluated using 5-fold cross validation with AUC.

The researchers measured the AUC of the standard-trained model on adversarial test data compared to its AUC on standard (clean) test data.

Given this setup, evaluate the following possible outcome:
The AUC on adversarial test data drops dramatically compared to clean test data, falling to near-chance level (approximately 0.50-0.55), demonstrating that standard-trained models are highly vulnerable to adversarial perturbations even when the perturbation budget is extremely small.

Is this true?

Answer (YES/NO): NO